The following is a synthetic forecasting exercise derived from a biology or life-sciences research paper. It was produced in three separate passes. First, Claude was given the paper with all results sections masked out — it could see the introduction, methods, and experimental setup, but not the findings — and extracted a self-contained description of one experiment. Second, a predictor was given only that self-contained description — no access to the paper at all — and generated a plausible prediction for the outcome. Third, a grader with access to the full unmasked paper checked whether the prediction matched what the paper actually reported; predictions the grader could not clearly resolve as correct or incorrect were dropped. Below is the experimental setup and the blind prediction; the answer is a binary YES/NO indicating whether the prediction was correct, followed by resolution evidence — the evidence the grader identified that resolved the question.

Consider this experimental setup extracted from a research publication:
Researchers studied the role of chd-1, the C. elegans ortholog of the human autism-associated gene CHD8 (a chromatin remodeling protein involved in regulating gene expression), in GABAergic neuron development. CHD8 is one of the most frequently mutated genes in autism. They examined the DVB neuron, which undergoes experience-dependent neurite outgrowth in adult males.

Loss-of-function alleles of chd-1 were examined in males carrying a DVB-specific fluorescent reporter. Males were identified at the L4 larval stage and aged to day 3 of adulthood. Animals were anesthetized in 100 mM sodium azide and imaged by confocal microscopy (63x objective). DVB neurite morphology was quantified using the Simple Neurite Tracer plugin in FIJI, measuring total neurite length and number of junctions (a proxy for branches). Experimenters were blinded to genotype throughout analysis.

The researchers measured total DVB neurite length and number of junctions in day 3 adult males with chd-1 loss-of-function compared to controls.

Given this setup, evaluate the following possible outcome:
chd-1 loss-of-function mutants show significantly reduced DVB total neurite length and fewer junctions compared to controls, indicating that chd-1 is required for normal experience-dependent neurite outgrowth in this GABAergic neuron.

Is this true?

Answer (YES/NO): NO